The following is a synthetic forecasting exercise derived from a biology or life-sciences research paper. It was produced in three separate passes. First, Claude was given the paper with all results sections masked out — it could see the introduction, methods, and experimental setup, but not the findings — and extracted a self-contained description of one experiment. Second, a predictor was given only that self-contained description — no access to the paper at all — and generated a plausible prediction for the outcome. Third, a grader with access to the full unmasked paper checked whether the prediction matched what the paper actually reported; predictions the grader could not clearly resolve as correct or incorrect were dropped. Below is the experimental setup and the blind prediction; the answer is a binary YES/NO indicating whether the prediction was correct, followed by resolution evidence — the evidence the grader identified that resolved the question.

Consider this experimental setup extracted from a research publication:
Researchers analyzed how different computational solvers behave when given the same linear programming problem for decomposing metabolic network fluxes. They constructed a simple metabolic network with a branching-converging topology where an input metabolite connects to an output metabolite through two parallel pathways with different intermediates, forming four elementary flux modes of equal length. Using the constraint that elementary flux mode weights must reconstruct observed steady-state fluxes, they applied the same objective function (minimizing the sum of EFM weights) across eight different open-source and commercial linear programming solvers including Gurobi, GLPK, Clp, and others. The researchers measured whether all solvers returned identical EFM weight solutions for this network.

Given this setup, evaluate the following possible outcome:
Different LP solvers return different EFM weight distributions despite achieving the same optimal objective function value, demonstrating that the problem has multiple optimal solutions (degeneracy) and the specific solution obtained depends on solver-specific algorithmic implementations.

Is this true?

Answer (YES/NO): YES